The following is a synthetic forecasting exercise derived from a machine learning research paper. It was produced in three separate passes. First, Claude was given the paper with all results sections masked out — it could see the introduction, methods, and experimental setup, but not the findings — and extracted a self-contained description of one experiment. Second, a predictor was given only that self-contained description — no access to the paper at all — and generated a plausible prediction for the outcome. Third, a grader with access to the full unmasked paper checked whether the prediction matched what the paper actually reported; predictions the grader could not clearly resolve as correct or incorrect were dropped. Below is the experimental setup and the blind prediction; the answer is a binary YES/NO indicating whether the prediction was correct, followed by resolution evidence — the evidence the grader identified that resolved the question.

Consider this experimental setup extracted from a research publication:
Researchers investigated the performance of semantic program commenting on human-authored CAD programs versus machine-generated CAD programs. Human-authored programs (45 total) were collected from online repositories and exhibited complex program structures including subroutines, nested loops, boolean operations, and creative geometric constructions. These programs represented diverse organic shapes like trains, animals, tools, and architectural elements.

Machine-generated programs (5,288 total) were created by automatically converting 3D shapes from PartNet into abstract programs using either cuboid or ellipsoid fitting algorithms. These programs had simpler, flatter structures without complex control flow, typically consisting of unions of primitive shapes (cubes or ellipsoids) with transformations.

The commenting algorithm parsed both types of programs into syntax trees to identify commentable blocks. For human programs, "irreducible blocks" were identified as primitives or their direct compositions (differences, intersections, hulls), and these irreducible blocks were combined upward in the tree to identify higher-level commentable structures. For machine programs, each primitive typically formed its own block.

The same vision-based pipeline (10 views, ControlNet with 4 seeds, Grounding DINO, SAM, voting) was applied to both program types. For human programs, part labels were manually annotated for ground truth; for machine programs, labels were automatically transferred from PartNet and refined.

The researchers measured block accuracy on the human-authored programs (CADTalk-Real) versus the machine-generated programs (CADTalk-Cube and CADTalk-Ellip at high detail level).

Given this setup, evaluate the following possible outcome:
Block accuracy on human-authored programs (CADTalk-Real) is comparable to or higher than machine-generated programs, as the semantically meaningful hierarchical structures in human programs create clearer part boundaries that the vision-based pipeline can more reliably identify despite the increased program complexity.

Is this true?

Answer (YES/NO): NO